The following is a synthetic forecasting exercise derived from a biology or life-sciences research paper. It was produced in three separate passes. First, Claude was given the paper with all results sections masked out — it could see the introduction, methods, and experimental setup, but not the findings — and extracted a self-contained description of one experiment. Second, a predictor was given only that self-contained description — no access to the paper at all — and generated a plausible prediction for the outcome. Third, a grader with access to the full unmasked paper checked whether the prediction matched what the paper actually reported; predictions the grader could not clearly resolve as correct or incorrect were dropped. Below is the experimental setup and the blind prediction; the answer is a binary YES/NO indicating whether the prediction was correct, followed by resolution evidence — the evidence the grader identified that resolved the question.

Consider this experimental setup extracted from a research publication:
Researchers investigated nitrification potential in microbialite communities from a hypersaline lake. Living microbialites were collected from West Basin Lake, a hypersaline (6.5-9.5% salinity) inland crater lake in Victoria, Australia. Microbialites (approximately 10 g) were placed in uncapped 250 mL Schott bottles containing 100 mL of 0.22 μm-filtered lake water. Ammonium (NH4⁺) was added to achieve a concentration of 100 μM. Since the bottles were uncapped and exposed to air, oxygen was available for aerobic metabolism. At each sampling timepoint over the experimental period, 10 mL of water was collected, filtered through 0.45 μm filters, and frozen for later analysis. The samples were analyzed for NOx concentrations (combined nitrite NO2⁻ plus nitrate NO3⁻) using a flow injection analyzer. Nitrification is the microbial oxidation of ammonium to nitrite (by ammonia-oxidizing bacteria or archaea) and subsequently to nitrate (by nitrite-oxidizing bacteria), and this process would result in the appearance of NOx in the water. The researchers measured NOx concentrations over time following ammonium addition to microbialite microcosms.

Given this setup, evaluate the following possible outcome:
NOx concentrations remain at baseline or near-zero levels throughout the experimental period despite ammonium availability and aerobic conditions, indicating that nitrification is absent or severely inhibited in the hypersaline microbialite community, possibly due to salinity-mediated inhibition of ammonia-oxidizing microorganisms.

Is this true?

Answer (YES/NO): NO